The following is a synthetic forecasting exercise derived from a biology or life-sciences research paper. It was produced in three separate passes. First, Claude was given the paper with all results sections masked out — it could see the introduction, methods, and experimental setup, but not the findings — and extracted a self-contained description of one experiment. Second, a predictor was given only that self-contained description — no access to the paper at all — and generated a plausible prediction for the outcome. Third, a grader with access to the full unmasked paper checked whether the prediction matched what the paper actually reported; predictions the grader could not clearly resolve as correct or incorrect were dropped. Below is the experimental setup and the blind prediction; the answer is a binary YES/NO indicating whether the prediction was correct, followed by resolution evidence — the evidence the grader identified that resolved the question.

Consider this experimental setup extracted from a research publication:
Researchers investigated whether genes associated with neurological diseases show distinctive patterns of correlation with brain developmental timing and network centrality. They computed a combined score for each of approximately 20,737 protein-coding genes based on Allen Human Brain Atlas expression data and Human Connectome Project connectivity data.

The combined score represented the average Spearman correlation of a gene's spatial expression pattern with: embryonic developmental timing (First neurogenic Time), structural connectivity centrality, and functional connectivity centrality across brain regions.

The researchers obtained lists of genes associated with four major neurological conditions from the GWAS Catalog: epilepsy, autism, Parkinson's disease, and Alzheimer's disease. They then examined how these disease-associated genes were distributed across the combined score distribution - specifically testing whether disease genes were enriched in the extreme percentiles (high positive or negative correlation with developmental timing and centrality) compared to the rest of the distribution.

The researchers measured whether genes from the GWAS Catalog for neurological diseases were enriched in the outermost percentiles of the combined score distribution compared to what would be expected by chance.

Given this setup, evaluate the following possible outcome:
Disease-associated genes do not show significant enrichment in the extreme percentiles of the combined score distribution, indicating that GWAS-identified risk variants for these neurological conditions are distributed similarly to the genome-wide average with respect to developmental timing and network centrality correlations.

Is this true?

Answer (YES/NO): NO